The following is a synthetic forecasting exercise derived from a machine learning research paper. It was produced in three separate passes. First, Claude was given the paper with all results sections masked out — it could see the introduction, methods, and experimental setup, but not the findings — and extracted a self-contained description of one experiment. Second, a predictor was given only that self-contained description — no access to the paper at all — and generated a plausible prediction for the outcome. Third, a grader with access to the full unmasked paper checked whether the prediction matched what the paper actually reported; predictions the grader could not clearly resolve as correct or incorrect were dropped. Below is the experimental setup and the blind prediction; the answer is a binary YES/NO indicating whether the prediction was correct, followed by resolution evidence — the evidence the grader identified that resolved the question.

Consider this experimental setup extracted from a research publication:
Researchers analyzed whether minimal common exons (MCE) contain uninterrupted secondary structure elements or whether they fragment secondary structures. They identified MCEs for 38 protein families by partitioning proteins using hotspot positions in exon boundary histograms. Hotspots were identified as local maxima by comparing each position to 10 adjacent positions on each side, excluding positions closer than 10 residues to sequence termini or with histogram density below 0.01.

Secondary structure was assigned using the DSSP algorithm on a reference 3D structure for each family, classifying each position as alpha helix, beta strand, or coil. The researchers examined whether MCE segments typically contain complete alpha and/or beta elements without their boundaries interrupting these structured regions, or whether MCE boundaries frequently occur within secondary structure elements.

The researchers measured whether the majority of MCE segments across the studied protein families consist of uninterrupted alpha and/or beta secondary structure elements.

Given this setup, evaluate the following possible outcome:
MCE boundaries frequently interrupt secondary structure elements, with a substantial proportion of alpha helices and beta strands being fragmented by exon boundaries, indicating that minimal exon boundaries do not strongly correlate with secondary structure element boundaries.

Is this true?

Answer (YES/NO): NO